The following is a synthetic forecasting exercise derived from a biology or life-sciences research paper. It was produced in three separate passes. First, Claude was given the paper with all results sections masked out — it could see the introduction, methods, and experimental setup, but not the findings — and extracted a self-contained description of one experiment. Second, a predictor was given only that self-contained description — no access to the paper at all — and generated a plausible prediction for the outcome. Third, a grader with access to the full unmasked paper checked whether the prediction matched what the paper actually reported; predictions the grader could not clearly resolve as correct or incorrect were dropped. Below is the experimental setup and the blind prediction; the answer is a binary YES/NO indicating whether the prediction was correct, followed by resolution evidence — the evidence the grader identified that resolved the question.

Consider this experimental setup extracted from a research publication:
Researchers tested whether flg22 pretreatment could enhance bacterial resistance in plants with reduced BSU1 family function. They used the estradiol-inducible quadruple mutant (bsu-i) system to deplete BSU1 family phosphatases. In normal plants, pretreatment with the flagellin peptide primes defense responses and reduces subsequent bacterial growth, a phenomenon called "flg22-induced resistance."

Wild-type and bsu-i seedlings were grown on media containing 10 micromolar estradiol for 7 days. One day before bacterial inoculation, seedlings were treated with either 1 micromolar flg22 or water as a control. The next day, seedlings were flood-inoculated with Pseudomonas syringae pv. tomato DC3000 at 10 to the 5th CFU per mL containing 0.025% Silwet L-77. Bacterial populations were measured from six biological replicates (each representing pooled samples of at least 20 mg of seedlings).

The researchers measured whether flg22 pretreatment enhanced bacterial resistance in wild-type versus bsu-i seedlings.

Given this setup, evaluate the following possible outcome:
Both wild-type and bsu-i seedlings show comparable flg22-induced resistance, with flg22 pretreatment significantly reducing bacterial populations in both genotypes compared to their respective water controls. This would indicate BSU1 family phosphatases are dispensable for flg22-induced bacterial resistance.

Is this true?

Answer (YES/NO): NO